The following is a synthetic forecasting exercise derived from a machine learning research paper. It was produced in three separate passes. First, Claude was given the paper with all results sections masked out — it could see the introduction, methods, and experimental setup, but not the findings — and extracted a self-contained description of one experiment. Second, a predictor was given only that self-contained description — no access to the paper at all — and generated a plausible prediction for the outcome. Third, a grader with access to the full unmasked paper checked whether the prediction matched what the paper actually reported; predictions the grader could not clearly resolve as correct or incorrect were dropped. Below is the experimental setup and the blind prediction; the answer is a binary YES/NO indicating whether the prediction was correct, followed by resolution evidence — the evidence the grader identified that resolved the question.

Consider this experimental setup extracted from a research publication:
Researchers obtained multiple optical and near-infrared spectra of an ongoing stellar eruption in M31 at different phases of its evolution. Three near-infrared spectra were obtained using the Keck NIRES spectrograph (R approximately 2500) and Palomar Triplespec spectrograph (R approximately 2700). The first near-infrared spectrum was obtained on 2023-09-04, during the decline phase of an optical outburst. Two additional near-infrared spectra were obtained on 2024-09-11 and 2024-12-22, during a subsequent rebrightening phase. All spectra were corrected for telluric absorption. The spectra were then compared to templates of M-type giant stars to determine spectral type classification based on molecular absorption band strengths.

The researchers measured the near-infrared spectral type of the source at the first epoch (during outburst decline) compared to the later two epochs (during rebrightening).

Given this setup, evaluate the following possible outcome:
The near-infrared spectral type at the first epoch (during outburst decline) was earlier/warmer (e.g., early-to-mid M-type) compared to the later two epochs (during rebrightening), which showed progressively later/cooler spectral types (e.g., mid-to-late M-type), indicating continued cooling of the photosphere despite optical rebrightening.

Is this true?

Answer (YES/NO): NO